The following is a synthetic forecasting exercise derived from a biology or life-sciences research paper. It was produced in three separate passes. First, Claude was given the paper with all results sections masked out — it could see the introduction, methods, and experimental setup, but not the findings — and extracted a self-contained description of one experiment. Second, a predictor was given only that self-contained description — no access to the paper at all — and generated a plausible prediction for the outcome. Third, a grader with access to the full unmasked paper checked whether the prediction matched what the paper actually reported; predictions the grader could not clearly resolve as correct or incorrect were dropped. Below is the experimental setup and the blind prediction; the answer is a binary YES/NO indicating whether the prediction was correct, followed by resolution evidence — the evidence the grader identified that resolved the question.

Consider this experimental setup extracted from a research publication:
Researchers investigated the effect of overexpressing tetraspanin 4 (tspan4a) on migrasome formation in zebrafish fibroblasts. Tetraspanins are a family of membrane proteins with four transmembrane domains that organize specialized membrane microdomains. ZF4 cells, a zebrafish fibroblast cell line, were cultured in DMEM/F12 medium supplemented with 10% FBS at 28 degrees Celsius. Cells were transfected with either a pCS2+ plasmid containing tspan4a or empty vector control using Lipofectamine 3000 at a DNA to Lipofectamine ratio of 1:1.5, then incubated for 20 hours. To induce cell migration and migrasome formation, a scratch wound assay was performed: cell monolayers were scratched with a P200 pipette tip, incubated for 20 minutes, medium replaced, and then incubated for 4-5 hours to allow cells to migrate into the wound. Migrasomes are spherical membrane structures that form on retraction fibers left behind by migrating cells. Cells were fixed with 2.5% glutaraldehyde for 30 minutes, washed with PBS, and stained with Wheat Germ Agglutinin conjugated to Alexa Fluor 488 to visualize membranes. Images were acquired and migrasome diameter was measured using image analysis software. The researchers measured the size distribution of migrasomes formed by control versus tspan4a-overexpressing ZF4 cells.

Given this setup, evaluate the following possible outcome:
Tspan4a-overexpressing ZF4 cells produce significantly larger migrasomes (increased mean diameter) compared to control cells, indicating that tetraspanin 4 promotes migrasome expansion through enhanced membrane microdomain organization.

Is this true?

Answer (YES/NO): YES